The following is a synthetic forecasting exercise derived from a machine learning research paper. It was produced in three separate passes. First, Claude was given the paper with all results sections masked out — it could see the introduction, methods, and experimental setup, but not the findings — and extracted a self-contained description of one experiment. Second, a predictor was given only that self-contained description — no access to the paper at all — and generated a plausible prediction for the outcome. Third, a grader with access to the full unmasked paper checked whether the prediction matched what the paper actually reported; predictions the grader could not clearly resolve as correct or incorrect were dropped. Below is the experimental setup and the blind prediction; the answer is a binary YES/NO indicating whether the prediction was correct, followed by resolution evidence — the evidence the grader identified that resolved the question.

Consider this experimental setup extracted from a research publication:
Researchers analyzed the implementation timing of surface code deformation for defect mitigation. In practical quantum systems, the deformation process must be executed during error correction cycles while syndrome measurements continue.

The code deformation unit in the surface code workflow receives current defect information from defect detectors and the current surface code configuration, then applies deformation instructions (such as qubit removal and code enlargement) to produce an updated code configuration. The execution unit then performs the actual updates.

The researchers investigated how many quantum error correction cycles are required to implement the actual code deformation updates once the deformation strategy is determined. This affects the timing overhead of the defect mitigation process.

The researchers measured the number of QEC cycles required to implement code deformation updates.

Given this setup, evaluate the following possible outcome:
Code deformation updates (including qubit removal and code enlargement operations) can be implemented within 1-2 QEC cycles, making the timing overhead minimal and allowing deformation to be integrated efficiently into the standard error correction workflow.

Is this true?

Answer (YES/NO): YES